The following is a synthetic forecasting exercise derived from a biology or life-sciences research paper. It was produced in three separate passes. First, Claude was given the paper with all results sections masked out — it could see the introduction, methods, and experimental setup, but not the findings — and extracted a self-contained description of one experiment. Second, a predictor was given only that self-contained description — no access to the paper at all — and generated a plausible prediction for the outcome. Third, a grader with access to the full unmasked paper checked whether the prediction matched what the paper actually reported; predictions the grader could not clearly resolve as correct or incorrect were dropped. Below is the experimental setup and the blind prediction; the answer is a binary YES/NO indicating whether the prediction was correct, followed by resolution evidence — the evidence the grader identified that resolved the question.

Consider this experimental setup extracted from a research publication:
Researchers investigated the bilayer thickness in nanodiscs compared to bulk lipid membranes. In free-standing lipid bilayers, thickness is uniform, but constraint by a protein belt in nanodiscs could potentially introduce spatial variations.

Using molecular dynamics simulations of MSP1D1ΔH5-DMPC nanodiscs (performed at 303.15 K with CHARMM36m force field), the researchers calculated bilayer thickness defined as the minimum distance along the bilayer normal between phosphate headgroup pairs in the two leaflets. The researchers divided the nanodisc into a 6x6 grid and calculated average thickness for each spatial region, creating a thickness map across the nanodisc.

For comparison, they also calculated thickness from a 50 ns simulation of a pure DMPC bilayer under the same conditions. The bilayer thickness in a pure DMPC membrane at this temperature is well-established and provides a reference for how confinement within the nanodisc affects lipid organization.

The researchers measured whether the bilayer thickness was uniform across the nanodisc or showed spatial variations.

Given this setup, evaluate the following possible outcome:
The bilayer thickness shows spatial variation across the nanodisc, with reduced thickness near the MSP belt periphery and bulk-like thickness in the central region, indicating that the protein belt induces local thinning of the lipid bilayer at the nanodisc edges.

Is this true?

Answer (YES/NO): YES